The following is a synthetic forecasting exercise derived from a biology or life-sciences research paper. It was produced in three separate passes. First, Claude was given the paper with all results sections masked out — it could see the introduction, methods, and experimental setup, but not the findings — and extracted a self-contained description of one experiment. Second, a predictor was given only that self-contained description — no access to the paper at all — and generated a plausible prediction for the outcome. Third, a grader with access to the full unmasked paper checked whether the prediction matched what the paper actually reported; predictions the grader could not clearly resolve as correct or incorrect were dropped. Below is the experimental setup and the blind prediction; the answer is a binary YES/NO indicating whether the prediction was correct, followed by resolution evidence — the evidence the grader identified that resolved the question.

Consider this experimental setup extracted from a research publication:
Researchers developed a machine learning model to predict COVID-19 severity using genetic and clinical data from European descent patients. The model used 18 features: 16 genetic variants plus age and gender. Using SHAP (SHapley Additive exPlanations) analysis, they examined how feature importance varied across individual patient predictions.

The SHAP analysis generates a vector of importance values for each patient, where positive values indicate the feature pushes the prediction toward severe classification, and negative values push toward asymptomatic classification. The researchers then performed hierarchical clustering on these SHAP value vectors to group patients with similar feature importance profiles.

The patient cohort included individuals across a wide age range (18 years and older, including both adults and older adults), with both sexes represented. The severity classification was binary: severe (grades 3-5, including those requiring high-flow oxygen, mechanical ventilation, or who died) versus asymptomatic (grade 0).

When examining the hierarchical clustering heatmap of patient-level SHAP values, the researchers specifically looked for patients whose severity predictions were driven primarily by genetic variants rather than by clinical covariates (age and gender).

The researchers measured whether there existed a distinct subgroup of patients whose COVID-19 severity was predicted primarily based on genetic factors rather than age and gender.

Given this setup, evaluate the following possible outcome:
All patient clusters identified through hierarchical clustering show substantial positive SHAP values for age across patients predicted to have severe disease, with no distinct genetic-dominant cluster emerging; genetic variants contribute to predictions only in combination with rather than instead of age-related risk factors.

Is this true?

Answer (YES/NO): NO